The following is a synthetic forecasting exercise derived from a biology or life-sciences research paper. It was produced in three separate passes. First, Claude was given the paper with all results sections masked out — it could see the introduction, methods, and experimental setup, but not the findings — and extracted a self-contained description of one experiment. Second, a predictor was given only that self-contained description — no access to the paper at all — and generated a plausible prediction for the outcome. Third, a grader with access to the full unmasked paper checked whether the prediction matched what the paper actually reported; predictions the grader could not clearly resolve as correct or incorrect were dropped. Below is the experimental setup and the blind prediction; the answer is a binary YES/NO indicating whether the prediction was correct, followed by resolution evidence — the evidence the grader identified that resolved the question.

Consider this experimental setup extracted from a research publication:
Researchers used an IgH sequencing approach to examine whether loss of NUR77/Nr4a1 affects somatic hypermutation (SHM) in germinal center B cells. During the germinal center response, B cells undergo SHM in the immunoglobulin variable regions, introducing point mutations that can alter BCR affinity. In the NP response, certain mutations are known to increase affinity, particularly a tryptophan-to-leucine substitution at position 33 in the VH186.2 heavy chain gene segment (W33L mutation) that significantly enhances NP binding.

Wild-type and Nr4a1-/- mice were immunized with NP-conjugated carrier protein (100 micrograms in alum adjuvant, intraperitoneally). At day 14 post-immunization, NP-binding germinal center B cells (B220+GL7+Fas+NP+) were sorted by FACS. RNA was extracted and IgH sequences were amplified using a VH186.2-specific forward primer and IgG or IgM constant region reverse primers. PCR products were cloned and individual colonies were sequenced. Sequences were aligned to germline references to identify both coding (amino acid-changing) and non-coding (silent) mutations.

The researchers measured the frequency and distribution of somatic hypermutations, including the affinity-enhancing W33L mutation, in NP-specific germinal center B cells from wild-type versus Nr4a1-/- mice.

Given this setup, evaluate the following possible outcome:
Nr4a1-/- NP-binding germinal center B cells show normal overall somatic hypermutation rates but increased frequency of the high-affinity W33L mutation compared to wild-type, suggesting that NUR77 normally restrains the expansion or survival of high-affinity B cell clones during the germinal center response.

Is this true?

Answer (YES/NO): NO